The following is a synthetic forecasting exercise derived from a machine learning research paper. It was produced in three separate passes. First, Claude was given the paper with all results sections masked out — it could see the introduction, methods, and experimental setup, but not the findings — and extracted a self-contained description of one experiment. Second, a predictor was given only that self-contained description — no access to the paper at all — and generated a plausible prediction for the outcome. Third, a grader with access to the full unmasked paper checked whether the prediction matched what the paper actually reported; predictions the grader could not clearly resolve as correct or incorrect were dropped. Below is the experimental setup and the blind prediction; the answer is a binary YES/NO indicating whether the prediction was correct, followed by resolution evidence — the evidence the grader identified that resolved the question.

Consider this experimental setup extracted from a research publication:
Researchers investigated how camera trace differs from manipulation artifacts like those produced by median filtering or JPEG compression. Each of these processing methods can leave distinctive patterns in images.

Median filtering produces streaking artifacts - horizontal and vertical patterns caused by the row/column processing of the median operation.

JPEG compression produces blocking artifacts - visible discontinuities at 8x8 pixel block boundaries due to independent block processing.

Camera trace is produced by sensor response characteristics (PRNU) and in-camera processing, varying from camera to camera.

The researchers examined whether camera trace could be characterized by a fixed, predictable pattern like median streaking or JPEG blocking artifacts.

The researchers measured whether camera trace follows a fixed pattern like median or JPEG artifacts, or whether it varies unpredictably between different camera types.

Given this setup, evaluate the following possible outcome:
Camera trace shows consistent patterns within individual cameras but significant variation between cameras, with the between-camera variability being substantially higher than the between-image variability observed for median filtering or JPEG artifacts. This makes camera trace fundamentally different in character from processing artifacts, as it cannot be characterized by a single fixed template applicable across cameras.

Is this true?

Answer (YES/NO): NO